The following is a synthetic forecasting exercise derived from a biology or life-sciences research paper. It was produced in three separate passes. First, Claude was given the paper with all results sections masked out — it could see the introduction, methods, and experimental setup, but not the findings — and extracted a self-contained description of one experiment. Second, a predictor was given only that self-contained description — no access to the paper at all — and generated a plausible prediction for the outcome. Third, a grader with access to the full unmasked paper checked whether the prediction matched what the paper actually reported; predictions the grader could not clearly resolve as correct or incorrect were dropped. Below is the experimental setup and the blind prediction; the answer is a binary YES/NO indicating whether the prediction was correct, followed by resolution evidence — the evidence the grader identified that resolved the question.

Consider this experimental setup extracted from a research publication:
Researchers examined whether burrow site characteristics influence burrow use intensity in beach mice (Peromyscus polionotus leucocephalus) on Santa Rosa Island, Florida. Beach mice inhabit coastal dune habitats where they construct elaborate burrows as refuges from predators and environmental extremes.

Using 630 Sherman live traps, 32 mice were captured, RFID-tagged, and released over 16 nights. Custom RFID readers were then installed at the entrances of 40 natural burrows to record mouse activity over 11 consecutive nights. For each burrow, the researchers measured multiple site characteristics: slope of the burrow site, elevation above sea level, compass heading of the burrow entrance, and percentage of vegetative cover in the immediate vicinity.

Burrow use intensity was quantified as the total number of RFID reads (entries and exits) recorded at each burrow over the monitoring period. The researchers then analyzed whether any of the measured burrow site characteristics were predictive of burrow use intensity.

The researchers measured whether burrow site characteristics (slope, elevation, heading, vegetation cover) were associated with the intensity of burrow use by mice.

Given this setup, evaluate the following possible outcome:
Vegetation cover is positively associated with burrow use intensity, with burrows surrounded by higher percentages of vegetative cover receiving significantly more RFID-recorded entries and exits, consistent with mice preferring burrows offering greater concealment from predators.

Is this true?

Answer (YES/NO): YES